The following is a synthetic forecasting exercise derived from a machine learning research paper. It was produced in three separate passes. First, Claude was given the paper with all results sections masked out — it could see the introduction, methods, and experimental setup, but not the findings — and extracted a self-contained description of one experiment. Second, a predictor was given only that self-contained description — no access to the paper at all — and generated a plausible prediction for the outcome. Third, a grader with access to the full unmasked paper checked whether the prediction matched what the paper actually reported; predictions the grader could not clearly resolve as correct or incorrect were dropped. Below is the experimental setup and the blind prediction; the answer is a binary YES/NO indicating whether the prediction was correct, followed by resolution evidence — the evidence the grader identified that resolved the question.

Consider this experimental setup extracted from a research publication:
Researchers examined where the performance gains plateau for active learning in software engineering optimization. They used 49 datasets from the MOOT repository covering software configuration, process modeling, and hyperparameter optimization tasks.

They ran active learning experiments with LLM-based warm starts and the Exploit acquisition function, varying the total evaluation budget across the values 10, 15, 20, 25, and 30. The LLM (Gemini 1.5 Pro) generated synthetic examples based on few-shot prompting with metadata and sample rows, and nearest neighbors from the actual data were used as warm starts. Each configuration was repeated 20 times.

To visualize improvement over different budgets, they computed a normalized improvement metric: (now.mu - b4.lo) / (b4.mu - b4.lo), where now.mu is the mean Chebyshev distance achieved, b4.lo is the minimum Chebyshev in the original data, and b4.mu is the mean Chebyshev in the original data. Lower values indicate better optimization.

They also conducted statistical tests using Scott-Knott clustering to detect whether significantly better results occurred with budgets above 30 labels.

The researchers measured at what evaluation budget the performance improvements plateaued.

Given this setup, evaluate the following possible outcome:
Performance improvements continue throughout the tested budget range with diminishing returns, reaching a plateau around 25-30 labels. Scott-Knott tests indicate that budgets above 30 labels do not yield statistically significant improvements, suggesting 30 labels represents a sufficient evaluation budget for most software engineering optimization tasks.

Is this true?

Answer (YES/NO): NO